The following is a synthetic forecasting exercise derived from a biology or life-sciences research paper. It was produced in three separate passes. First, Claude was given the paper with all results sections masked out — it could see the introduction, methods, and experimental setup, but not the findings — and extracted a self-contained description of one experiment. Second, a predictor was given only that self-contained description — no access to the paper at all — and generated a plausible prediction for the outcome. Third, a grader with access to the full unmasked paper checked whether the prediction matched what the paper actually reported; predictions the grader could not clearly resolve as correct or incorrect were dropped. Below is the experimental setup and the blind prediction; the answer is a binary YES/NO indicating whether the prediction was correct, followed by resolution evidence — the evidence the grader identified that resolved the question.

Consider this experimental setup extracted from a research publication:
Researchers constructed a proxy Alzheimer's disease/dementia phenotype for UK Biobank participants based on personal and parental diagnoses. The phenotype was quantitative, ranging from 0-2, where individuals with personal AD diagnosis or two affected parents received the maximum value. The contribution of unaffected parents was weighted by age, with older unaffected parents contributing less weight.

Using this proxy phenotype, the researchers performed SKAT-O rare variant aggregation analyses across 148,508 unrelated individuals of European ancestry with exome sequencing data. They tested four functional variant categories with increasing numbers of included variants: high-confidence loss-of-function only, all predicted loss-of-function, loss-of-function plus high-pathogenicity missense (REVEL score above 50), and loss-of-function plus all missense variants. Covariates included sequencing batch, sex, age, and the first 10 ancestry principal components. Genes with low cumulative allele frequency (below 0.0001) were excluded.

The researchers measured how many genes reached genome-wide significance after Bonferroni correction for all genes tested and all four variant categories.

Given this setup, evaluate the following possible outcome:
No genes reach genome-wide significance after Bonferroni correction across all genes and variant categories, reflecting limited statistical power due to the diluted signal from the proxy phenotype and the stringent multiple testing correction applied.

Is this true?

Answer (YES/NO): NO